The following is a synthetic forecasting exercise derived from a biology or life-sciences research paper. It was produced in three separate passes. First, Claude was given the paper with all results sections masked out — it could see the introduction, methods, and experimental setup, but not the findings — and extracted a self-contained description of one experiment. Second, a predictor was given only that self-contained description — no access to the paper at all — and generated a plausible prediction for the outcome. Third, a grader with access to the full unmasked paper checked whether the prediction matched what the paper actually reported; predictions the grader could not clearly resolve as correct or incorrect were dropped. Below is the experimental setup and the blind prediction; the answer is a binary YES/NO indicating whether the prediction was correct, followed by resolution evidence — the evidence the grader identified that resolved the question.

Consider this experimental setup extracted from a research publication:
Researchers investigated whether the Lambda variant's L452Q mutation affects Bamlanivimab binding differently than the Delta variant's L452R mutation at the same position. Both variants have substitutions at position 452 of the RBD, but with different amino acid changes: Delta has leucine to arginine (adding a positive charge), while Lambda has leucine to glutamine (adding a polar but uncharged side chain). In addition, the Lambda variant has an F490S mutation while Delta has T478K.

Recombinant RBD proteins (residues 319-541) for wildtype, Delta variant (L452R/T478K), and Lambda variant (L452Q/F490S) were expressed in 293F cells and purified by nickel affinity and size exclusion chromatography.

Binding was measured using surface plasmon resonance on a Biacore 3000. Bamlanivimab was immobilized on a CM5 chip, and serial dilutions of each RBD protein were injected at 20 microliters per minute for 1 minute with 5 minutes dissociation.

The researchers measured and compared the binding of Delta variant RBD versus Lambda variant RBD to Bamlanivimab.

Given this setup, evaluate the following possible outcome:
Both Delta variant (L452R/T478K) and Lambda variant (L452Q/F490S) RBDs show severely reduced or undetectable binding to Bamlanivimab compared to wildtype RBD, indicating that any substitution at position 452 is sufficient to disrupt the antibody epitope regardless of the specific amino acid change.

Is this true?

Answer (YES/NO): NO